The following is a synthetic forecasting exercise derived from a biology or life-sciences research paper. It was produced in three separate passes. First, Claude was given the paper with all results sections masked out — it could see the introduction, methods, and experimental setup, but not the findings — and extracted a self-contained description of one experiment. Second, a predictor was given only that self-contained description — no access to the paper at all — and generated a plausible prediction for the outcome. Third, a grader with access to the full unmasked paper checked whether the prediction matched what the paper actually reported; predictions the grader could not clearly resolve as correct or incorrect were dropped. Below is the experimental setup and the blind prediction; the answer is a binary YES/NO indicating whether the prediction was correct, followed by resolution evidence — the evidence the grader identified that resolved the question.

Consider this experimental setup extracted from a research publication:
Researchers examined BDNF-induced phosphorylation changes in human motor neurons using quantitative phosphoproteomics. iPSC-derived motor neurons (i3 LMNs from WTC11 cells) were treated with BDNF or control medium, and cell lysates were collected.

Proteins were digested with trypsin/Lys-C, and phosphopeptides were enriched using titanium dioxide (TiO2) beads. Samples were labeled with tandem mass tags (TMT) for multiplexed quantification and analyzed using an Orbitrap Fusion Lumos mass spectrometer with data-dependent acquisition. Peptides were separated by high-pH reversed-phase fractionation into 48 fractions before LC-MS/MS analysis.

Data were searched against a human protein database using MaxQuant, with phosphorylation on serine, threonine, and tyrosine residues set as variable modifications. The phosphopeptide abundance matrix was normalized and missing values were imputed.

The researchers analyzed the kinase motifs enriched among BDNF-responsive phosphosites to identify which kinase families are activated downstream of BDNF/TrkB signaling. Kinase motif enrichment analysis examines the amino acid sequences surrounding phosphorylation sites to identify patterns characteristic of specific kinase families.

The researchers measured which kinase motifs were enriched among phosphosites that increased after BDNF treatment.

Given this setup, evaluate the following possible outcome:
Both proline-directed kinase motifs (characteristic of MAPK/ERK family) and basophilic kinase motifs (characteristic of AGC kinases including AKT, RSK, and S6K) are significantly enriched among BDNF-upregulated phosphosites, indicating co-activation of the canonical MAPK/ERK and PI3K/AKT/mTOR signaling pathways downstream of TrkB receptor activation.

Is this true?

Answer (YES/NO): NO